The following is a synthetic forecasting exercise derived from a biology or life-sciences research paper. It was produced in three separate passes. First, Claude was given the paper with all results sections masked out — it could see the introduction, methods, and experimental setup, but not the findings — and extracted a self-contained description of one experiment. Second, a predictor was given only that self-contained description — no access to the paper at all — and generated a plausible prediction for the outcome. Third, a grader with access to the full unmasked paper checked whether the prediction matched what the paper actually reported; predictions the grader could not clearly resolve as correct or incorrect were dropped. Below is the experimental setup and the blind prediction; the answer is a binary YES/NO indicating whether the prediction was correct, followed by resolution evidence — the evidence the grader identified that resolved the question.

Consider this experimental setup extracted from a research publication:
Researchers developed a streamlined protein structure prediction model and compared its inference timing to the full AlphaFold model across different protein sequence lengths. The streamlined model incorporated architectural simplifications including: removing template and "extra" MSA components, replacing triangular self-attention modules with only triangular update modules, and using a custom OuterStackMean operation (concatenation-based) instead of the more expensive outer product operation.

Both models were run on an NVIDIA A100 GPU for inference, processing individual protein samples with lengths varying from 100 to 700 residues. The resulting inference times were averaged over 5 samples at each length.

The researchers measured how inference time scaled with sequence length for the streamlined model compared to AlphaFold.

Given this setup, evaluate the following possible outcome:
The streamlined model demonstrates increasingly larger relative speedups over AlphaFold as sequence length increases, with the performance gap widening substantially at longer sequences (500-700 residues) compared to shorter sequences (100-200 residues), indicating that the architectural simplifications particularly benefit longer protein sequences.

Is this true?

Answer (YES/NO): YES